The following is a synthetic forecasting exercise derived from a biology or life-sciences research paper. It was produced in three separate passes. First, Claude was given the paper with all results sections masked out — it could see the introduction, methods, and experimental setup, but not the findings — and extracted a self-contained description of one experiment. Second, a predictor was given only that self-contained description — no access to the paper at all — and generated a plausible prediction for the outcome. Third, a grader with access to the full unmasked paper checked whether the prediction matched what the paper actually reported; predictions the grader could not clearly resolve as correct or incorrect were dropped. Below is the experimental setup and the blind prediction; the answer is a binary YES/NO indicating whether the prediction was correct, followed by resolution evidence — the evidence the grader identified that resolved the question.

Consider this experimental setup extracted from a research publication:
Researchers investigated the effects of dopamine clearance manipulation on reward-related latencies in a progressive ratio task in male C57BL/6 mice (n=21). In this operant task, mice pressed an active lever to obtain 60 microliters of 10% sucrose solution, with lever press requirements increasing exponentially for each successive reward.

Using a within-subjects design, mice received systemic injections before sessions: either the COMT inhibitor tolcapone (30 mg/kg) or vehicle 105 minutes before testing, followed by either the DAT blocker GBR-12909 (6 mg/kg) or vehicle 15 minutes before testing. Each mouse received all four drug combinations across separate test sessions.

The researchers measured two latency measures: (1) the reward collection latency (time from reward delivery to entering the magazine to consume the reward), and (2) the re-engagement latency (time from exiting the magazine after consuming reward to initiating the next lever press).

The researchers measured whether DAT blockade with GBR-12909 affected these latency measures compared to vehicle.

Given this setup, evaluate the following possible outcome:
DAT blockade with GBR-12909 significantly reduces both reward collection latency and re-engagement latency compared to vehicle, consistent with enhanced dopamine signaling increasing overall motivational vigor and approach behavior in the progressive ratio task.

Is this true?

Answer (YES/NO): NO